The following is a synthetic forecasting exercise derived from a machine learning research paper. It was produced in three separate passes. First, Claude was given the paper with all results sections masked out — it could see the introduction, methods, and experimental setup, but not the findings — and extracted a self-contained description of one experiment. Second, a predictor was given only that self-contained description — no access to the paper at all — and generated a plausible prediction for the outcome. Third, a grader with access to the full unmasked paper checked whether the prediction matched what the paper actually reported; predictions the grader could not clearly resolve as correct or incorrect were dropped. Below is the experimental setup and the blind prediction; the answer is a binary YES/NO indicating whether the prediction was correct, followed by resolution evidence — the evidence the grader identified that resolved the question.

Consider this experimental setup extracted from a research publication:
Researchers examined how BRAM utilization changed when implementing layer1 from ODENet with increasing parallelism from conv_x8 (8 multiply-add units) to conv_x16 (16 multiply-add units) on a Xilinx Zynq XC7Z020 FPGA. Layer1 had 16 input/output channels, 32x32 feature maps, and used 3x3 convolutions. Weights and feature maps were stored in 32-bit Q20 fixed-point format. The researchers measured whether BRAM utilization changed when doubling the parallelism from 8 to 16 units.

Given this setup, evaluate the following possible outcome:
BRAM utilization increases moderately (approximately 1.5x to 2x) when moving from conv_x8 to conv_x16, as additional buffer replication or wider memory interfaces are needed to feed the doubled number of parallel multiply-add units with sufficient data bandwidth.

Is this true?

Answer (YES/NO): NO